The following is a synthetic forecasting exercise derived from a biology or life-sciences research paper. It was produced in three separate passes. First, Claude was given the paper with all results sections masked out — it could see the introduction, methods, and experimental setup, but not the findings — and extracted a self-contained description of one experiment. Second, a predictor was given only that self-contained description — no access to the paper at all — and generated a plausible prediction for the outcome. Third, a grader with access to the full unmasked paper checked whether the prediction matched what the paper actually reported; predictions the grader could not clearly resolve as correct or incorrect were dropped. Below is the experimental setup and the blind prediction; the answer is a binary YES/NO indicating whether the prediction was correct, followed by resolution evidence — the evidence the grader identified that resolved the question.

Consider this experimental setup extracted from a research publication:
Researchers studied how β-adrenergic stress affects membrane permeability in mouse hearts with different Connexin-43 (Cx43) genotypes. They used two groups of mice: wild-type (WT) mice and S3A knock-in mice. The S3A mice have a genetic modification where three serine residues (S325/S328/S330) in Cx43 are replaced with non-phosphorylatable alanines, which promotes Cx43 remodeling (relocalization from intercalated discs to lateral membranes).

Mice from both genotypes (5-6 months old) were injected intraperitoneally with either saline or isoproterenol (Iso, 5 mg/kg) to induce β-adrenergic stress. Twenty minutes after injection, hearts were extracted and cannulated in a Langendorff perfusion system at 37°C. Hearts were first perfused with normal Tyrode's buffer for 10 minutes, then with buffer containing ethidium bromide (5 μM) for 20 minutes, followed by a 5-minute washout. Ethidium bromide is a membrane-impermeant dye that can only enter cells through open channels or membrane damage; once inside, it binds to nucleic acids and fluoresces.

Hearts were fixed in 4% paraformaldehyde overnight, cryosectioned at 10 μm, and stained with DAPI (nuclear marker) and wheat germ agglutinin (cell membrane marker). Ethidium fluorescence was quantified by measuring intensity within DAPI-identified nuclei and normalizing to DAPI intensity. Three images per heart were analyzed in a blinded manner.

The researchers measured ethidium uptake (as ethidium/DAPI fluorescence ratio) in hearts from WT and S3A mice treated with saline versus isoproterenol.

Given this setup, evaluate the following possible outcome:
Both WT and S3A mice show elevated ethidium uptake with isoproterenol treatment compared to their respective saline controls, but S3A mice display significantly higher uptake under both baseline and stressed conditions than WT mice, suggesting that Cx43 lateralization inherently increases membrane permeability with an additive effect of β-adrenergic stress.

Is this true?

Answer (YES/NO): YES